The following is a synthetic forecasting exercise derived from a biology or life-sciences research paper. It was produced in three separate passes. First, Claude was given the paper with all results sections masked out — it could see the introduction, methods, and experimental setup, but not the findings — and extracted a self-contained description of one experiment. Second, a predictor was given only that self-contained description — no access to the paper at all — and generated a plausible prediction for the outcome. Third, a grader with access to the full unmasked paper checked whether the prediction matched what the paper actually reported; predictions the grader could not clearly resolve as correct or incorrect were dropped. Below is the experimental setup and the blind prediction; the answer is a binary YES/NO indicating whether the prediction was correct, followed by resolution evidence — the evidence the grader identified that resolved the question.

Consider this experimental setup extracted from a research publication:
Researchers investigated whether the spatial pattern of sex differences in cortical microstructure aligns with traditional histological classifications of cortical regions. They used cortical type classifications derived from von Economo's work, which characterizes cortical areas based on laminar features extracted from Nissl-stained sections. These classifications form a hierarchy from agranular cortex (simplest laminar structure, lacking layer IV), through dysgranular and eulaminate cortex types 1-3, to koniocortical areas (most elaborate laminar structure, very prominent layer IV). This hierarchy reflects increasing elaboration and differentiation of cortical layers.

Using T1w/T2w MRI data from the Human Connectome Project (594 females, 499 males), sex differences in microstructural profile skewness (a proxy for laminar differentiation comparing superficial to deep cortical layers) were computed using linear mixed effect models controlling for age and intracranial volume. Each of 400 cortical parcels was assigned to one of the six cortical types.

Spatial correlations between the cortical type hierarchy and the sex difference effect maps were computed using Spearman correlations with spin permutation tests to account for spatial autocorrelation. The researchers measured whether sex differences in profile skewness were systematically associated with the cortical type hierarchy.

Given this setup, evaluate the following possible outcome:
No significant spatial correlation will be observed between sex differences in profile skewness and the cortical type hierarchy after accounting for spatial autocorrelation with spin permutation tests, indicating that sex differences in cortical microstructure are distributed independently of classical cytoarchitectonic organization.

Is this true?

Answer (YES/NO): NO